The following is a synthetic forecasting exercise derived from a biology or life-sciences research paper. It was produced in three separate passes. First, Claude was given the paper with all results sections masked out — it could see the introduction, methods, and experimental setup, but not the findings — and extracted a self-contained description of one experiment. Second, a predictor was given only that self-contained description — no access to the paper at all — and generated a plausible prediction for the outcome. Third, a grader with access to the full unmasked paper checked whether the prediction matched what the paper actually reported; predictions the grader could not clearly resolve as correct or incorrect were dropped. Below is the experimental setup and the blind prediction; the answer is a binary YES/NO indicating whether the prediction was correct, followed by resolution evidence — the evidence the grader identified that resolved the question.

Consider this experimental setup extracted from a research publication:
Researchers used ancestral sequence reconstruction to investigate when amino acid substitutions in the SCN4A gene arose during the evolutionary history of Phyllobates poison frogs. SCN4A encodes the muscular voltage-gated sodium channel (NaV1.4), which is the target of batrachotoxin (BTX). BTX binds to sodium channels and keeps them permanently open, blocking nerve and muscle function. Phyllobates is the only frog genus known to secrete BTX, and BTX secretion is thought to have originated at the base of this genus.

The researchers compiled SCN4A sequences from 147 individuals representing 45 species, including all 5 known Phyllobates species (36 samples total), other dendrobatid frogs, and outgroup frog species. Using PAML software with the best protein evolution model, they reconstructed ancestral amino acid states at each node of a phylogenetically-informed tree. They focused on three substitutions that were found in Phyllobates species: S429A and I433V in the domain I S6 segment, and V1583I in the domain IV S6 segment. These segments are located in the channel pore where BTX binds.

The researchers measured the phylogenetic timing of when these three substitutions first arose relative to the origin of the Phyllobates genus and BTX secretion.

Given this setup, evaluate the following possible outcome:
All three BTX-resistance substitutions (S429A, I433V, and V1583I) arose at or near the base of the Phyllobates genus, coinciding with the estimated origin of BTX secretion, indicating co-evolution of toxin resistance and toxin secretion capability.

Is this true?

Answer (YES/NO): YES